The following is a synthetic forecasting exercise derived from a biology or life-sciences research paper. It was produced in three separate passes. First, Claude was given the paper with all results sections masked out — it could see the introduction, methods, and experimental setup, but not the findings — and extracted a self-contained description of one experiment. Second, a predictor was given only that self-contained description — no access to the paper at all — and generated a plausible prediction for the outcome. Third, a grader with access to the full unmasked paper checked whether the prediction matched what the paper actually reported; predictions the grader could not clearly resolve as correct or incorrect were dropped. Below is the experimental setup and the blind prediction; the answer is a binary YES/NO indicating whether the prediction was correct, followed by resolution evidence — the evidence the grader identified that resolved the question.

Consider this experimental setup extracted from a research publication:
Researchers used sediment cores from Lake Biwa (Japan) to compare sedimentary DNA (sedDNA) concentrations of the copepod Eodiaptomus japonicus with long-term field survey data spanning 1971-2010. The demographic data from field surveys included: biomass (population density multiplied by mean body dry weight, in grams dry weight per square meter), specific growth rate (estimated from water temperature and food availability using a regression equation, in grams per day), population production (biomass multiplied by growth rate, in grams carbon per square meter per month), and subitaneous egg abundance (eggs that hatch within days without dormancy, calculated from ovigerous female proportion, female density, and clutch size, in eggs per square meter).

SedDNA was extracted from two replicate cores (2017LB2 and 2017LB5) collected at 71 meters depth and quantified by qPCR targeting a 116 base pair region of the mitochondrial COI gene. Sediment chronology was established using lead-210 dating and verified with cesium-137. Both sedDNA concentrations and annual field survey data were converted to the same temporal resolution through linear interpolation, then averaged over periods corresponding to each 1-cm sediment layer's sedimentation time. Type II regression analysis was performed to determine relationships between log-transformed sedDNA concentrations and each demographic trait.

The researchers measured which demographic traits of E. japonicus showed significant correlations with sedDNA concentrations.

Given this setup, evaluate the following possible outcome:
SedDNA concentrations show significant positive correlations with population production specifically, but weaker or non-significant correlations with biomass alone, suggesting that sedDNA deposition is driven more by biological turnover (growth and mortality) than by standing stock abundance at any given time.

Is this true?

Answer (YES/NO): NO